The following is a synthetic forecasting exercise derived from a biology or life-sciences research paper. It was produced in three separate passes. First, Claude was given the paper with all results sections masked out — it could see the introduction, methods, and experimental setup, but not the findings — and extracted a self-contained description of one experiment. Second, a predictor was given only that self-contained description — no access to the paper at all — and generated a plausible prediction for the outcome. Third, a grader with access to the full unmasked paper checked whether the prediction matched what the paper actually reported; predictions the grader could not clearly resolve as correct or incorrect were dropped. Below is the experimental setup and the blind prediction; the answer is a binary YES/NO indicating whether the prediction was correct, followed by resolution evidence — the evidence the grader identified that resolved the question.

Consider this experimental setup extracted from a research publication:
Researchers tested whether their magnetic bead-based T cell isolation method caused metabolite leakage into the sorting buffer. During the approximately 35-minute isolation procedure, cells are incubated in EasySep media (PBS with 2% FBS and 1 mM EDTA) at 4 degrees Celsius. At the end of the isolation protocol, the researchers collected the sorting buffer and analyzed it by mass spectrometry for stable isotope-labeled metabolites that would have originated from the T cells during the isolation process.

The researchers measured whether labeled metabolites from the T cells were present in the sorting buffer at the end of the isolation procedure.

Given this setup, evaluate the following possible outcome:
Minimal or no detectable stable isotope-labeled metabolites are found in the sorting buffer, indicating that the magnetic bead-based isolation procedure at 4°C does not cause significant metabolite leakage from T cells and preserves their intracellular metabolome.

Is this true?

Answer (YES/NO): NO